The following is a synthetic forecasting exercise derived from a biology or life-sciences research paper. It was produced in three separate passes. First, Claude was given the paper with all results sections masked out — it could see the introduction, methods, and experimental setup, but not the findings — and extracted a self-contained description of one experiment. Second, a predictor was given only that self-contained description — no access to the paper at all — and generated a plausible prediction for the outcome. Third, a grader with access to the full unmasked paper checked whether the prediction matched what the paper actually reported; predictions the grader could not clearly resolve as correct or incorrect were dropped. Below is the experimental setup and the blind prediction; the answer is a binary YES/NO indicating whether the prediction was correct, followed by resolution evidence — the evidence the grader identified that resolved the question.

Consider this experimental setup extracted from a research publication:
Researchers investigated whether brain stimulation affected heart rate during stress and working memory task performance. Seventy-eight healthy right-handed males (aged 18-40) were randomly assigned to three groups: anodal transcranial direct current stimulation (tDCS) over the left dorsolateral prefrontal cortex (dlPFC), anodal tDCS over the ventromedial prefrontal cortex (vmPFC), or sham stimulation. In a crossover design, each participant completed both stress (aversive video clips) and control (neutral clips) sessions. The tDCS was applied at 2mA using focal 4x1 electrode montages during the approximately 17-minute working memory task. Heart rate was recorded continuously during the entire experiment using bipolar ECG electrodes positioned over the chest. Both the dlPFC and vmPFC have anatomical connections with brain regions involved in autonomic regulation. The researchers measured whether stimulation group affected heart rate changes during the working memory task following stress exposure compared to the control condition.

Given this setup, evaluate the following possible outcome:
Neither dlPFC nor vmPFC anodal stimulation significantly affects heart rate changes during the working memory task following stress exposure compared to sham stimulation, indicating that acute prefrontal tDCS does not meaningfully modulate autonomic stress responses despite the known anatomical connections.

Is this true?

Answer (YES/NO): NO